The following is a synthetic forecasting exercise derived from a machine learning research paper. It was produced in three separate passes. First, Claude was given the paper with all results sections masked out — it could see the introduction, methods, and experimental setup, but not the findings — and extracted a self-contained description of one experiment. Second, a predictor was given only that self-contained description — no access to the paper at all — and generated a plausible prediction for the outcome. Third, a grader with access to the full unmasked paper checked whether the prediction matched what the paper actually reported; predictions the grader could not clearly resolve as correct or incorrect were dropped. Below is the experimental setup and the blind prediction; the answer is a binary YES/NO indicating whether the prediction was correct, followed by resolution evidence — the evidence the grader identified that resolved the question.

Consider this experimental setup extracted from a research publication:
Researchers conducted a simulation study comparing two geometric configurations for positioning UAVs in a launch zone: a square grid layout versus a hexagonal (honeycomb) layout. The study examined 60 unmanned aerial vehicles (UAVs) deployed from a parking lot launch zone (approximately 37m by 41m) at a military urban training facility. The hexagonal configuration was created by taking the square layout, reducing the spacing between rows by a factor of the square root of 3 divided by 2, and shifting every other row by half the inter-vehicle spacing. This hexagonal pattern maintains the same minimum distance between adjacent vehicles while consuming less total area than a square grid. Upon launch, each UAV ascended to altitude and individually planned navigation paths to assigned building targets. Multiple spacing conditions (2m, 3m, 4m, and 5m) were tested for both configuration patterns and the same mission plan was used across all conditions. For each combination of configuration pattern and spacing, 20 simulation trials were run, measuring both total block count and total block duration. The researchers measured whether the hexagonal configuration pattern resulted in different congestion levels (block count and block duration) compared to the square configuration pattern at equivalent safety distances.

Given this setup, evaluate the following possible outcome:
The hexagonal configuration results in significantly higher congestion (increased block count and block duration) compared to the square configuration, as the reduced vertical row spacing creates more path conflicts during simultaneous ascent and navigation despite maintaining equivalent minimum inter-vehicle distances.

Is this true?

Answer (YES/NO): YES